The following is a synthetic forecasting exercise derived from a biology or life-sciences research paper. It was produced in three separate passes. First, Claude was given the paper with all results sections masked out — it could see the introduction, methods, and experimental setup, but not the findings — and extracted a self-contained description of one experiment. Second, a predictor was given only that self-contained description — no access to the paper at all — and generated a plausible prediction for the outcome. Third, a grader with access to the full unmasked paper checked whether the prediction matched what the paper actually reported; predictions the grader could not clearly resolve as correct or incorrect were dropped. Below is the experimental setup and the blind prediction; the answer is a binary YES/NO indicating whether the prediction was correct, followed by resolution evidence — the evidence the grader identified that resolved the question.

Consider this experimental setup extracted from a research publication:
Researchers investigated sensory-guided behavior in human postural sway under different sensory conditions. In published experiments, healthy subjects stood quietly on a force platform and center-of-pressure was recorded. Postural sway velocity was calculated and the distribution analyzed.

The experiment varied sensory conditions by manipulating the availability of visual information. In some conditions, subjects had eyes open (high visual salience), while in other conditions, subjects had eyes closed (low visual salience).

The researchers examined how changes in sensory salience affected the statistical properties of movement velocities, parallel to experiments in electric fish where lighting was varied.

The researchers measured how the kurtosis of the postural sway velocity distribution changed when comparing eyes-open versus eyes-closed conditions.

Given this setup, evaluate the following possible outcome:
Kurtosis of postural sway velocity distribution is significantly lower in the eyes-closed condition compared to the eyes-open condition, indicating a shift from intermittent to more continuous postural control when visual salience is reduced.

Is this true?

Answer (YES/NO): YES